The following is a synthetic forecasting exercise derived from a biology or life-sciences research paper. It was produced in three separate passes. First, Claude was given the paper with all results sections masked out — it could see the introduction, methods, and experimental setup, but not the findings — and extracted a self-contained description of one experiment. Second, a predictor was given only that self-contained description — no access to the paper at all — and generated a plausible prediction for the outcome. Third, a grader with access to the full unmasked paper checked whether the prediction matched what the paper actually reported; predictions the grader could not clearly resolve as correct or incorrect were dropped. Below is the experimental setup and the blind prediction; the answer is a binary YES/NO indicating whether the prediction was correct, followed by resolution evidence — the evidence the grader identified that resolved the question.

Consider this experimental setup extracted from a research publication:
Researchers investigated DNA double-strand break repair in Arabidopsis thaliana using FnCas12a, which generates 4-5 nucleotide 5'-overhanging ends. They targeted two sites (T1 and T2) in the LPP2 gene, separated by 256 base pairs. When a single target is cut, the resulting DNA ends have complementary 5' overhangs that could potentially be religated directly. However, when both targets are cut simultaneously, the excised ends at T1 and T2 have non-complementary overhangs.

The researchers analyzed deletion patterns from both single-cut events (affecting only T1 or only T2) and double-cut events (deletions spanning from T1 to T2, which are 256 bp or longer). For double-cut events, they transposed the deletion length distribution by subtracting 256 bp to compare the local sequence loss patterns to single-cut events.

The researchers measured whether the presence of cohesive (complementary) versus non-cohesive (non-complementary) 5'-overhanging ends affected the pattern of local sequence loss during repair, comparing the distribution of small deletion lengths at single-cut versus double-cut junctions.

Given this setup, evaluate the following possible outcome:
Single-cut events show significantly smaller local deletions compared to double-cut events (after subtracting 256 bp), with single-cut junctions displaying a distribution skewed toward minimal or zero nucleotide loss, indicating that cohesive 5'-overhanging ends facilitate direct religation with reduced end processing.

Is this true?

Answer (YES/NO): NO